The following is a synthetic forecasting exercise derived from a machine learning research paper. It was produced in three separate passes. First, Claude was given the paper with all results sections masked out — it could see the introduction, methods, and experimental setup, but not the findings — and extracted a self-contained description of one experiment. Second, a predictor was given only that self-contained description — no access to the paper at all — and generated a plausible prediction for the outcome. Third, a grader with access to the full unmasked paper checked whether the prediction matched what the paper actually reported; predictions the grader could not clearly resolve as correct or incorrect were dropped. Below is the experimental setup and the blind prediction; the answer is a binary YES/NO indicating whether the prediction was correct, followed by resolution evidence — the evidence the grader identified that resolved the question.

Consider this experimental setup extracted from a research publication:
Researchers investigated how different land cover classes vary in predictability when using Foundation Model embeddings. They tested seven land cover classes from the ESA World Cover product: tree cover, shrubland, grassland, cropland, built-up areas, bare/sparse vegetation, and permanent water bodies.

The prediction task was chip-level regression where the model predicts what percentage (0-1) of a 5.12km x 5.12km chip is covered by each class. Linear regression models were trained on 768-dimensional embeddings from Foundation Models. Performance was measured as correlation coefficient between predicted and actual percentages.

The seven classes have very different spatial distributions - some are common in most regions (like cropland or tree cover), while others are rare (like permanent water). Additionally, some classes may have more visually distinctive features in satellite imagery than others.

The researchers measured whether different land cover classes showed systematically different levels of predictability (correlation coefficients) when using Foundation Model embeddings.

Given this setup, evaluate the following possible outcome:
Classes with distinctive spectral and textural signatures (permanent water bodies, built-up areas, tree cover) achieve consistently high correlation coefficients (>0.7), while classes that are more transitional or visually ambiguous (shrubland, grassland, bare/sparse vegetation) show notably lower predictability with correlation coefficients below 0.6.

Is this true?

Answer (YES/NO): NO